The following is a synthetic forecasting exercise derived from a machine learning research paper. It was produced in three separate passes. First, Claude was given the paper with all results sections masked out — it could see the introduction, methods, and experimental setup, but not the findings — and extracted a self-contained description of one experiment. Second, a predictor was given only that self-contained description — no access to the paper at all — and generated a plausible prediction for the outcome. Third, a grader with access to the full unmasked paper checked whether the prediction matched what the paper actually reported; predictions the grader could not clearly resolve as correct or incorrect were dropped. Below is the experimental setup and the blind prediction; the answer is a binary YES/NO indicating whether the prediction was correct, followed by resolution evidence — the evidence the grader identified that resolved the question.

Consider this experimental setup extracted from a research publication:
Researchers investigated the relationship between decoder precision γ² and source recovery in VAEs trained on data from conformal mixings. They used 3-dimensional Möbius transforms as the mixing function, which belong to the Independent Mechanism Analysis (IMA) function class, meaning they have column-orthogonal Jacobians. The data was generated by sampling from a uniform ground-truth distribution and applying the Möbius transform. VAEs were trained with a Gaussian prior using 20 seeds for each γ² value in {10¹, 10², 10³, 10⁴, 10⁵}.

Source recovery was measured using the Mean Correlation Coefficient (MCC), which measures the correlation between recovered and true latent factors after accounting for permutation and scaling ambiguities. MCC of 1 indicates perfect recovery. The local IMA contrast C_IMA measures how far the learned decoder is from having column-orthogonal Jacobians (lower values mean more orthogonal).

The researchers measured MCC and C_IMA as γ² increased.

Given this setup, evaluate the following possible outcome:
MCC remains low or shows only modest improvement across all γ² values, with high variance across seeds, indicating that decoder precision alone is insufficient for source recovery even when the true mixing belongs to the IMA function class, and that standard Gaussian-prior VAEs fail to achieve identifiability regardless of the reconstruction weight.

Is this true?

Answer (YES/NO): NO